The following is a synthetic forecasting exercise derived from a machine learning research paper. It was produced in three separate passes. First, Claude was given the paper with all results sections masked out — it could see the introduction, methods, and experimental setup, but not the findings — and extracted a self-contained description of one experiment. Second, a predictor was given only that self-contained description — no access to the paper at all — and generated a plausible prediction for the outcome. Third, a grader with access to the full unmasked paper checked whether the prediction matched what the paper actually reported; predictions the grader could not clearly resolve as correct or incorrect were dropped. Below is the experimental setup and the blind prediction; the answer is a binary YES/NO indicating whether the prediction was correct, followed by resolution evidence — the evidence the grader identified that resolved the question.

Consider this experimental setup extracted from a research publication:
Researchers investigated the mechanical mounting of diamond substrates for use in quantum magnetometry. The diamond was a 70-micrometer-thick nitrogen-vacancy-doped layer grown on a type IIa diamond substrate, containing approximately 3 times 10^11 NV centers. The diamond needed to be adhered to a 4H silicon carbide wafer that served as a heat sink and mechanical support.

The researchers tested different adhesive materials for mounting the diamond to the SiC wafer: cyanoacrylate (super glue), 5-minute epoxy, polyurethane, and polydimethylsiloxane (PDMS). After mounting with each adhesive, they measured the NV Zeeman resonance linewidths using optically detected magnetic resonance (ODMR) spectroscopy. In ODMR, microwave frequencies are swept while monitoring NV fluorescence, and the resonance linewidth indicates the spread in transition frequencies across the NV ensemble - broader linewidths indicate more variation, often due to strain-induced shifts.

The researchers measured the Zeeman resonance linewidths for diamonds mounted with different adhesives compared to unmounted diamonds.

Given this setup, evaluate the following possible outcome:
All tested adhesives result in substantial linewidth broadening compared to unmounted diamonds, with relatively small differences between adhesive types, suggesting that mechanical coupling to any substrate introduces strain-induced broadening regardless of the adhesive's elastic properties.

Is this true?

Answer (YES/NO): NO